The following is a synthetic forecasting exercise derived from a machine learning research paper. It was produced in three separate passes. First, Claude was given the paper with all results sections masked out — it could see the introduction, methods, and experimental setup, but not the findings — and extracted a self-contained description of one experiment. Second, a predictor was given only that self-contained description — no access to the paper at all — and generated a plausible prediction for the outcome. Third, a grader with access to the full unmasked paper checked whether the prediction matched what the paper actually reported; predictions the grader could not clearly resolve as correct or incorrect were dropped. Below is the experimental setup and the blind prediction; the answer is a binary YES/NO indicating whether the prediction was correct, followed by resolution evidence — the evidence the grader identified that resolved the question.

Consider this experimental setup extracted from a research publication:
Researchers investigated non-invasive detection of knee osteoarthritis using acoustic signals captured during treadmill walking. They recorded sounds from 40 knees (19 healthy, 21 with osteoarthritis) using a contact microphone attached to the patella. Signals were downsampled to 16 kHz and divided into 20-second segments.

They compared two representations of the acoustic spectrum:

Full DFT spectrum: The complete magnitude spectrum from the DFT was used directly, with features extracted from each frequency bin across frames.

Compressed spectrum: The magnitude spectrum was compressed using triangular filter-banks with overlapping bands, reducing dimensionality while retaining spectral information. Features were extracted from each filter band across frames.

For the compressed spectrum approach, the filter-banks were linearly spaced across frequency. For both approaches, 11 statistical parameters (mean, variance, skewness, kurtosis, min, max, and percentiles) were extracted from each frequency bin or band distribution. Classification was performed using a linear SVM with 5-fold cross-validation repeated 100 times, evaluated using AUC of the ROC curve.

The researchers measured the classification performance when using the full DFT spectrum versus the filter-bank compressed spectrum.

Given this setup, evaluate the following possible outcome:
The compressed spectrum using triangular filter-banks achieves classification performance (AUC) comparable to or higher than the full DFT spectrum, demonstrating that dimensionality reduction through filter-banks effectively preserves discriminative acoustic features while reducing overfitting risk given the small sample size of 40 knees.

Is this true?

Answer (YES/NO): YES